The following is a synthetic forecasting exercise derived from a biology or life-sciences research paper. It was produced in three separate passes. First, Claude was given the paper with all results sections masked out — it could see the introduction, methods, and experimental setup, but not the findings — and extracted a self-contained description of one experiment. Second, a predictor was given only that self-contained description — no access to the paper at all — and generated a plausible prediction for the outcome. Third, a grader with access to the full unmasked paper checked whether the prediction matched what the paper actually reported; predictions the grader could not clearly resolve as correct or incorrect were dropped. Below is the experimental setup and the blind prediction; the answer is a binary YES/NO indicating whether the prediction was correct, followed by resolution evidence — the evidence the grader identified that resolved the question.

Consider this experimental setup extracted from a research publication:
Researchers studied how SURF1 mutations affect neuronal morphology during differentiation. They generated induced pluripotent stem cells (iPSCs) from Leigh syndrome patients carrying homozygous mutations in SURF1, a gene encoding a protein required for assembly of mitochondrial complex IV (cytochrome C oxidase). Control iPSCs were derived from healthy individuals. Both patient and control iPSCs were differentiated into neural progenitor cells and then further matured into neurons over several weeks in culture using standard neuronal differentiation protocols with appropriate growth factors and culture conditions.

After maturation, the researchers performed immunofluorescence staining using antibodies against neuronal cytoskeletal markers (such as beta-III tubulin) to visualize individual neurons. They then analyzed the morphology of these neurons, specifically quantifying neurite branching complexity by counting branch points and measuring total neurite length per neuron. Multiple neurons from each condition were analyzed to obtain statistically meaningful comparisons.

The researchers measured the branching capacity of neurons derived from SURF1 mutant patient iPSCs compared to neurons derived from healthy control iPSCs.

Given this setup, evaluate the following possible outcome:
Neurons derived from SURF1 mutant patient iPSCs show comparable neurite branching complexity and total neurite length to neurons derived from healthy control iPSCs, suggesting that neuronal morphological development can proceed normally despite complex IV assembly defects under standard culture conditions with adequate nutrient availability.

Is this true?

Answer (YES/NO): NO